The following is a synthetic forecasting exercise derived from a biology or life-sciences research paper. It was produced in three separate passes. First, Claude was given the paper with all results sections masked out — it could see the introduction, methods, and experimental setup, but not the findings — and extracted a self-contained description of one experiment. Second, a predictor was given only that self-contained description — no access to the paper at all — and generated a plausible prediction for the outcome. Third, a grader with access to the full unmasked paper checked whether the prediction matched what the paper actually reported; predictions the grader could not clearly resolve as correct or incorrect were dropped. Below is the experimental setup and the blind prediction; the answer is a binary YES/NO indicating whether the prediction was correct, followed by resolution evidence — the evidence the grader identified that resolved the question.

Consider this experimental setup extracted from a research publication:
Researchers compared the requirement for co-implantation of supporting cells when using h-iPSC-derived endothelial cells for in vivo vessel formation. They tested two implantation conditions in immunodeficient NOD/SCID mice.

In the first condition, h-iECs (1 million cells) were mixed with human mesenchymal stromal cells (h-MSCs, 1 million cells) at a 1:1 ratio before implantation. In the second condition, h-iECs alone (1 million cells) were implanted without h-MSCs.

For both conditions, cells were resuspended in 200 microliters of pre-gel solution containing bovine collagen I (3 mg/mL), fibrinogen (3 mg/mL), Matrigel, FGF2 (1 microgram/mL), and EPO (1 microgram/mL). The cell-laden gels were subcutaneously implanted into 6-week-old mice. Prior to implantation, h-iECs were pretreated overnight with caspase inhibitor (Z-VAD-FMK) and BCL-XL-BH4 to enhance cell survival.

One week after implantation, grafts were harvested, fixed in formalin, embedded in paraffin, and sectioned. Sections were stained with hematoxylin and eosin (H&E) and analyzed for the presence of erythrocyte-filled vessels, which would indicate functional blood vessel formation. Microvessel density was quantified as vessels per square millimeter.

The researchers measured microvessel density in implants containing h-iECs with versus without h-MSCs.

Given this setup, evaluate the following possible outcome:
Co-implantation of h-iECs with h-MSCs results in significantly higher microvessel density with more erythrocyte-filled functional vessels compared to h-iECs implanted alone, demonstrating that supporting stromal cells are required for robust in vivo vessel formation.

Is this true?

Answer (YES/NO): NO